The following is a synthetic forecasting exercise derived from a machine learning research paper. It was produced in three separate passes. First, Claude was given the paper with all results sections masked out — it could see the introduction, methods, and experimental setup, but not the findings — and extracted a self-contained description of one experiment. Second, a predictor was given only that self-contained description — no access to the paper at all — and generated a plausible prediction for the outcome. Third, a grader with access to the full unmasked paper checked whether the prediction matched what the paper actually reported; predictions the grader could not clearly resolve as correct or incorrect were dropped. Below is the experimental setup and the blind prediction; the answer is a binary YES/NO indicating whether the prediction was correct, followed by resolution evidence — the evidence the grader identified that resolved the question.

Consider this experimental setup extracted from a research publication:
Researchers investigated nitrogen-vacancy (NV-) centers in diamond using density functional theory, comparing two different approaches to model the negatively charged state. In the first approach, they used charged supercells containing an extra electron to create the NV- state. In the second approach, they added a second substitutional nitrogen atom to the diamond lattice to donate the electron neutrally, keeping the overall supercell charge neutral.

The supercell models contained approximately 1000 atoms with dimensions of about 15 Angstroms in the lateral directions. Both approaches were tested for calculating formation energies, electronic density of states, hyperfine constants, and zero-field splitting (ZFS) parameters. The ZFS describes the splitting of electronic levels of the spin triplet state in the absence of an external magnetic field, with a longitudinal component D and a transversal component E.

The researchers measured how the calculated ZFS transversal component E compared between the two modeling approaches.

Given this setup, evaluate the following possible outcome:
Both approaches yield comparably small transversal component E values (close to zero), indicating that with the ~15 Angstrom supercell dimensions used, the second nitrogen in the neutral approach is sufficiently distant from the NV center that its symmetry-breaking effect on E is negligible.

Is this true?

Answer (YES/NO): NO